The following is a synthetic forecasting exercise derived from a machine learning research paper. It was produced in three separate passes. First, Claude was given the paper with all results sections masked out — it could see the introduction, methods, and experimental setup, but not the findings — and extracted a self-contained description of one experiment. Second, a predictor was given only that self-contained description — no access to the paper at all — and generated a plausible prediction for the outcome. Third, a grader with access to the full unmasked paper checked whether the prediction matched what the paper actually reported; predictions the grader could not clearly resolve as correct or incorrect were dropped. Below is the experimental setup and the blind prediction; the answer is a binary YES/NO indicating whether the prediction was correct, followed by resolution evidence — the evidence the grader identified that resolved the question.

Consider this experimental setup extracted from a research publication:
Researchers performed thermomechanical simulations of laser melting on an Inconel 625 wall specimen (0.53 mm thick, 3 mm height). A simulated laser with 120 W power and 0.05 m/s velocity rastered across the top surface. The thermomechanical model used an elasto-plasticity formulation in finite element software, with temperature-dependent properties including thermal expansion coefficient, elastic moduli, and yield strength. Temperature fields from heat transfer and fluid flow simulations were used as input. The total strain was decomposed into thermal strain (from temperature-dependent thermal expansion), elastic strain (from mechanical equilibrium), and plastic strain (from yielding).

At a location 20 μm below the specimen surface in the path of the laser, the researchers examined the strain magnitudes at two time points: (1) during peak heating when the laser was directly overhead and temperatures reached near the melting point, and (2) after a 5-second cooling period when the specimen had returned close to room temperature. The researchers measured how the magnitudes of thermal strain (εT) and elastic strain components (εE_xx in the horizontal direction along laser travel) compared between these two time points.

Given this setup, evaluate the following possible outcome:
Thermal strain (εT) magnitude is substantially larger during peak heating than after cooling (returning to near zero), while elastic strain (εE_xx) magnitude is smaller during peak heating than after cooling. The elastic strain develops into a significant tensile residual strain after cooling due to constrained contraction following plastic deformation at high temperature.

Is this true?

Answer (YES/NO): YES